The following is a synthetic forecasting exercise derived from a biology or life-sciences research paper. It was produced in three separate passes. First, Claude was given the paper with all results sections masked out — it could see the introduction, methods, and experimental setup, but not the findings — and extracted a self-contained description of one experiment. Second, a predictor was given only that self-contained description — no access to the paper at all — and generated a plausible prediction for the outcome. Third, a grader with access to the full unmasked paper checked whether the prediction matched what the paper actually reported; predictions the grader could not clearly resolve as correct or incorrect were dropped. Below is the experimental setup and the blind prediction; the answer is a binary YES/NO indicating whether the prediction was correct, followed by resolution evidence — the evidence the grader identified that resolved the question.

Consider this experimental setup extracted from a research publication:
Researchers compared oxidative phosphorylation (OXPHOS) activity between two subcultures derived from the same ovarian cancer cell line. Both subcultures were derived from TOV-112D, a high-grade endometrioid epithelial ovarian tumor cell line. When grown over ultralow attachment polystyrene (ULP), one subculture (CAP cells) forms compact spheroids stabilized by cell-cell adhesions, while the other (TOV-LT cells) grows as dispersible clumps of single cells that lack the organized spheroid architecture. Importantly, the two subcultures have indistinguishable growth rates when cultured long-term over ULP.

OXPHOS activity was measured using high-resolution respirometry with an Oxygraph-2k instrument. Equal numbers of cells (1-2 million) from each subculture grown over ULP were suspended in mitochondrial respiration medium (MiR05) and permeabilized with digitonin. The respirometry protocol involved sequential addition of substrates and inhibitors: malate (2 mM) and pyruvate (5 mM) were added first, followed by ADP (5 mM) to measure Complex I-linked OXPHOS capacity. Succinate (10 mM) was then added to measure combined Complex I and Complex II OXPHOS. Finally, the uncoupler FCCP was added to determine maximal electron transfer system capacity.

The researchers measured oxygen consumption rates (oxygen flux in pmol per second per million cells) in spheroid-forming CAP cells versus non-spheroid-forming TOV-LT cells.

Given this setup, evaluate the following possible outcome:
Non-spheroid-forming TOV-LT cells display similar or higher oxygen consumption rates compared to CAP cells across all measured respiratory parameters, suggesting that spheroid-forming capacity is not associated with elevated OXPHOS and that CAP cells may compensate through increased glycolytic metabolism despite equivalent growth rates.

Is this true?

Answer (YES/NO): NO